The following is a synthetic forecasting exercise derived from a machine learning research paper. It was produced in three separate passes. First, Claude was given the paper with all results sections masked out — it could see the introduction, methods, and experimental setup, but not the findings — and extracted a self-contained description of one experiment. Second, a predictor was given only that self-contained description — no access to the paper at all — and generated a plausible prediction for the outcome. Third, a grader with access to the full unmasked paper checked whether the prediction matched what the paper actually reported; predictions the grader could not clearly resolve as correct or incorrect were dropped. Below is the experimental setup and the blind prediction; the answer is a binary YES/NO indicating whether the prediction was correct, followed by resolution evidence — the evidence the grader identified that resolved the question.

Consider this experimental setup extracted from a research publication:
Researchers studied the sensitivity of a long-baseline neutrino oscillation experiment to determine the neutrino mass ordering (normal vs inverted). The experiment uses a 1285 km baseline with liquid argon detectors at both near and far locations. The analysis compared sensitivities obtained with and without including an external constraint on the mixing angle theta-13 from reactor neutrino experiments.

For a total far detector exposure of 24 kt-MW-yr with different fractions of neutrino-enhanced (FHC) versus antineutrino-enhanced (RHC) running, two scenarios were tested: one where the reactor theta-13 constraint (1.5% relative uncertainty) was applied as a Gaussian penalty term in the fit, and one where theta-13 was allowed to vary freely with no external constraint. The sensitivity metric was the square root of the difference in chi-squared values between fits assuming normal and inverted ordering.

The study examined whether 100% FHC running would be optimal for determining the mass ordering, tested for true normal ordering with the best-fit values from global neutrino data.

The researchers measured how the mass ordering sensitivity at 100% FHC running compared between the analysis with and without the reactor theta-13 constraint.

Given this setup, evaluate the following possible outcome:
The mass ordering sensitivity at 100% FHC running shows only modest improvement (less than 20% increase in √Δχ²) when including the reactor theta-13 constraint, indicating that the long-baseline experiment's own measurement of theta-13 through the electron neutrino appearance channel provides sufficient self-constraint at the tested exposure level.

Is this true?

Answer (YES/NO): NO